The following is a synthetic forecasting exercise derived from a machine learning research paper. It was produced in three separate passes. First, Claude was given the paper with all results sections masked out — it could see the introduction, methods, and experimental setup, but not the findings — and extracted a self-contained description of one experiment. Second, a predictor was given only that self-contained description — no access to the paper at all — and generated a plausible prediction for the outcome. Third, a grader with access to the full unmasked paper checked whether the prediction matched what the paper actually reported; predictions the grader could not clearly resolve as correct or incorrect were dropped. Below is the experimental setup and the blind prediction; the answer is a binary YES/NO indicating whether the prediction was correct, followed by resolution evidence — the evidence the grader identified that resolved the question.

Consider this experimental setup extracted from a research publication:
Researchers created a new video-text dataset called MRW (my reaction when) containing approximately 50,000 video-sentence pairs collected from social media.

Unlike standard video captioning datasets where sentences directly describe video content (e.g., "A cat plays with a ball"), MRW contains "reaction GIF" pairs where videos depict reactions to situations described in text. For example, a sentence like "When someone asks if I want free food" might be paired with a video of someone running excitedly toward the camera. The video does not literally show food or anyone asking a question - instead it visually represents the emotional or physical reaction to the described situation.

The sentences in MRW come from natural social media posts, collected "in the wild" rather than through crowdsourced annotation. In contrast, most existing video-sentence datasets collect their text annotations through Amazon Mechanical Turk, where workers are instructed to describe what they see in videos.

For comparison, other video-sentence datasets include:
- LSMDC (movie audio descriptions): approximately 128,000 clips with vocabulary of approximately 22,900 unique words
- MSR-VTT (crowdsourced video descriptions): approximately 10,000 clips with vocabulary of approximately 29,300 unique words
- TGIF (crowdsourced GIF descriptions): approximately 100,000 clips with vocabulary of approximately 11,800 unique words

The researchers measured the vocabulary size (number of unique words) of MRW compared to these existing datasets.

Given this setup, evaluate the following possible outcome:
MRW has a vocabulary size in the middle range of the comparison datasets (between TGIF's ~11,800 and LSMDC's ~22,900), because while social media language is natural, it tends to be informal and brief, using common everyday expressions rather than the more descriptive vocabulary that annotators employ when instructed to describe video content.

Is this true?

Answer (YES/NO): NO